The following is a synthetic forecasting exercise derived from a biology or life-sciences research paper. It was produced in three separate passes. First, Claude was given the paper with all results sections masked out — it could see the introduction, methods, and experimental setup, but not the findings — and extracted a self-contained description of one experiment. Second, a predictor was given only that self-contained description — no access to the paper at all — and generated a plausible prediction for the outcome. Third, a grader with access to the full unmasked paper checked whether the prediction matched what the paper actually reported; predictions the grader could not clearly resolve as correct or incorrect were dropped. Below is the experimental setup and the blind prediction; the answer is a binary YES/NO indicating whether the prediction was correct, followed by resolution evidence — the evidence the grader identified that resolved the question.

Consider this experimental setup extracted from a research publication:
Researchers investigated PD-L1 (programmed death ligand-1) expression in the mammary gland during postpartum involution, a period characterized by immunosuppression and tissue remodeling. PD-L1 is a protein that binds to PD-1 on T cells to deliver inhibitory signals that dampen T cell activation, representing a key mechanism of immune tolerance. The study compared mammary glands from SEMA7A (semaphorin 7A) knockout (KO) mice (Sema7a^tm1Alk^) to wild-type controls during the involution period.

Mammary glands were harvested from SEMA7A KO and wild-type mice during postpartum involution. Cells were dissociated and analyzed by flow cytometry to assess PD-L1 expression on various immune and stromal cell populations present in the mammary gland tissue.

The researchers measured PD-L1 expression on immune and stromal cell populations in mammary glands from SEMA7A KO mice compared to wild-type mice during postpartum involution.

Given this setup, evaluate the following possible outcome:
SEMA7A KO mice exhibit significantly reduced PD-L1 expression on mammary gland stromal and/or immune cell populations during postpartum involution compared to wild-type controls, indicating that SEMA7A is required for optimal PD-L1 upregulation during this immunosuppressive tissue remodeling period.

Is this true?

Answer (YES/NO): YES